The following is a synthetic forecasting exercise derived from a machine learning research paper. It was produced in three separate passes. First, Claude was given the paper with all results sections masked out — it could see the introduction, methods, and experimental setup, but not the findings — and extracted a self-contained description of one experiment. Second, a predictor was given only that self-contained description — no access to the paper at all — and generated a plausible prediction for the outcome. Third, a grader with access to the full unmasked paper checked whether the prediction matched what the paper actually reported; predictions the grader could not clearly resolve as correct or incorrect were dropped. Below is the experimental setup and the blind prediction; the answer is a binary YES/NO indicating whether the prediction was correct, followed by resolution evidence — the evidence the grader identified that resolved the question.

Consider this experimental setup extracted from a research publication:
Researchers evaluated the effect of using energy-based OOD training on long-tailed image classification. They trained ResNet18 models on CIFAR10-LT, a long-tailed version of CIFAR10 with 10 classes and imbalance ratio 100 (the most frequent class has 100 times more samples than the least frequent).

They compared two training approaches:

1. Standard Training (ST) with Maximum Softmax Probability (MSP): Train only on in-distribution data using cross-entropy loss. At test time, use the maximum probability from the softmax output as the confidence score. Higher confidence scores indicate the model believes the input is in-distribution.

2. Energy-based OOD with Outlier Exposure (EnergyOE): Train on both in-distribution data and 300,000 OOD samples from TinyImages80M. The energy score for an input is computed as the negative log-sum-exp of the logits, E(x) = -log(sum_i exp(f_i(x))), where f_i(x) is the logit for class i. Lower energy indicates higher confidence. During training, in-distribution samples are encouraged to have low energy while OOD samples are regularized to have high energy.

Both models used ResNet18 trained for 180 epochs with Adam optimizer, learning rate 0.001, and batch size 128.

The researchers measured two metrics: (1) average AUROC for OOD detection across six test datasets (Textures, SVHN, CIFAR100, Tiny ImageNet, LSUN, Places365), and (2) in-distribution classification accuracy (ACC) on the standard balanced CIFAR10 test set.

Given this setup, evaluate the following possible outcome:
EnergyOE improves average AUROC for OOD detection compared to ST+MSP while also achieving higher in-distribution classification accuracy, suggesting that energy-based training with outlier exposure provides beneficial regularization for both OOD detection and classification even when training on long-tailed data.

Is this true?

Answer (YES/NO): YES